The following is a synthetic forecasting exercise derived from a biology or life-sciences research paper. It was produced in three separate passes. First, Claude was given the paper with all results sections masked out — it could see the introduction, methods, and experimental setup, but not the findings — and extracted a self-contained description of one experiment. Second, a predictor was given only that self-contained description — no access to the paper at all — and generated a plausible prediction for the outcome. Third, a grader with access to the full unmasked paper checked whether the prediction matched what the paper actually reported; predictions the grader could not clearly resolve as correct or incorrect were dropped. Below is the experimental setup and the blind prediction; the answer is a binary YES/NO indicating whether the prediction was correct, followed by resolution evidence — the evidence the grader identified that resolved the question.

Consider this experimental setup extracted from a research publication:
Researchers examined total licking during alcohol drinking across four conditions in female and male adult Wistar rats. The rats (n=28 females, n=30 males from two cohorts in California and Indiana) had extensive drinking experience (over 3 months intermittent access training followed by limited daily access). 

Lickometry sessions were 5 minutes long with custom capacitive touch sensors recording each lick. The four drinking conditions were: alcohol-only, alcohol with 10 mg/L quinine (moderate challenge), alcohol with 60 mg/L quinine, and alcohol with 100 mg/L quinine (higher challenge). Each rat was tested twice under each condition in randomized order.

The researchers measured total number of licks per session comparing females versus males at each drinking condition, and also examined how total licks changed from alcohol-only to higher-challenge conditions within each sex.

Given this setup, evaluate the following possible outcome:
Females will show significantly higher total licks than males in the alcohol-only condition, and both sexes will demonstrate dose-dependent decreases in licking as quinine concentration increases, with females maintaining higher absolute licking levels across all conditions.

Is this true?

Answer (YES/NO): NO